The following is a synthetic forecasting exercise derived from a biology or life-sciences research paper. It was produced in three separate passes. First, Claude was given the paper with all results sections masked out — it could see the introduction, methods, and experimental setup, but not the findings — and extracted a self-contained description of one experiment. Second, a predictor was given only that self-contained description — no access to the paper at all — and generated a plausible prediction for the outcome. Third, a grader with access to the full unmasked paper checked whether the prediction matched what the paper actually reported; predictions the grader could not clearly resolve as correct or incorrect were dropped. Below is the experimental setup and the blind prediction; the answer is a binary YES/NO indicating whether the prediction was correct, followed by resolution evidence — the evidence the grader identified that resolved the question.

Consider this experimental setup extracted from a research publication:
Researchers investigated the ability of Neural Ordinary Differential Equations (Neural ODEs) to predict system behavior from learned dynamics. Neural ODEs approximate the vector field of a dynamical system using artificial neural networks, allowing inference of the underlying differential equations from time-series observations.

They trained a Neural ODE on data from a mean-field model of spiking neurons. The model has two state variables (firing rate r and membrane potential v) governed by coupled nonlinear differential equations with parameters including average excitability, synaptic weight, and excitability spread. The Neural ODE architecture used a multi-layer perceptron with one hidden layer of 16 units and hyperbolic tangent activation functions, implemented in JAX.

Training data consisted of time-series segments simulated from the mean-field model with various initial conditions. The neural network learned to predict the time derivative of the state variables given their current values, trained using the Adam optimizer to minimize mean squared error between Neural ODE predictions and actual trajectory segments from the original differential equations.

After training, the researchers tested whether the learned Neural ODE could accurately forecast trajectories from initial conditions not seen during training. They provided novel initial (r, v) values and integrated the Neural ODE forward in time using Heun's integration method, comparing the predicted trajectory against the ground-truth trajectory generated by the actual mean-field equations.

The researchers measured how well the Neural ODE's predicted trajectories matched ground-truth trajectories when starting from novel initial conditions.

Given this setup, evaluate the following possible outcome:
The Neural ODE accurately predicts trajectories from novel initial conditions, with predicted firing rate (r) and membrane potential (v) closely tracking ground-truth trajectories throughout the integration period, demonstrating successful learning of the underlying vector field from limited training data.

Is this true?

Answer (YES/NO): YES